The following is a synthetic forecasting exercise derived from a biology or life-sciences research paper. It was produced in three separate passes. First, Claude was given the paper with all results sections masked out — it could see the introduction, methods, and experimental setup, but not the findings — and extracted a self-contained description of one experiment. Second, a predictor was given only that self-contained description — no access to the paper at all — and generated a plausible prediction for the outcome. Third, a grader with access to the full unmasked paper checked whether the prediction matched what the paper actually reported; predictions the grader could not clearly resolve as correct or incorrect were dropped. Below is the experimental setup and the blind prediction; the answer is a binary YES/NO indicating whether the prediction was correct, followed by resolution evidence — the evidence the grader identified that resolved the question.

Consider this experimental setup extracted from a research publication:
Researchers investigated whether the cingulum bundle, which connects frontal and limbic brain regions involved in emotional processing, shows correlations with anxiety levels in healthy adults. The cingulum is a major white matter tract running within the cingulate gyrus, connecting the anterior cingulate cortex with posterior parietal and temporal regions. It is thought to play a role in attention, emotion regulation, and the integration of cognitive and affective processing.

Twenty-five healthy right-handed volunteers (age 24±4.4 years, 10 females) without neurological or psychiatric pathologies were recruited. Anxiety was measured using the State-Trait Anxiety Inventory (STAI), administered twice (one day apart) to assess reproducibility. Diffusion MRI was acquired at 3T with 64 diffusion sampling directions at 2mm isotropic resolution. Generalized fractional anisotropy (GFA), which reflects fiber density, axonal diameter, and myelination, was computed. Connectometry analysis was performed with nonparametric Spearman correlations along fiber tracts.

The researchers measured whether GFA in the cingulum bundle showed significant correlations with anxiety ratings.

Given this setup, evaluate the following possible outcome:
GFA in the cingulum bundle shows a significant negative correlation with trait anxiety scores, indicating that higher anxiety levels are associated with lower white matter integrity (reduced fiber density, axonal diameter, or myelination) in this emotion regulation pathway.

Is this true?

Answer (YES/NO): YES